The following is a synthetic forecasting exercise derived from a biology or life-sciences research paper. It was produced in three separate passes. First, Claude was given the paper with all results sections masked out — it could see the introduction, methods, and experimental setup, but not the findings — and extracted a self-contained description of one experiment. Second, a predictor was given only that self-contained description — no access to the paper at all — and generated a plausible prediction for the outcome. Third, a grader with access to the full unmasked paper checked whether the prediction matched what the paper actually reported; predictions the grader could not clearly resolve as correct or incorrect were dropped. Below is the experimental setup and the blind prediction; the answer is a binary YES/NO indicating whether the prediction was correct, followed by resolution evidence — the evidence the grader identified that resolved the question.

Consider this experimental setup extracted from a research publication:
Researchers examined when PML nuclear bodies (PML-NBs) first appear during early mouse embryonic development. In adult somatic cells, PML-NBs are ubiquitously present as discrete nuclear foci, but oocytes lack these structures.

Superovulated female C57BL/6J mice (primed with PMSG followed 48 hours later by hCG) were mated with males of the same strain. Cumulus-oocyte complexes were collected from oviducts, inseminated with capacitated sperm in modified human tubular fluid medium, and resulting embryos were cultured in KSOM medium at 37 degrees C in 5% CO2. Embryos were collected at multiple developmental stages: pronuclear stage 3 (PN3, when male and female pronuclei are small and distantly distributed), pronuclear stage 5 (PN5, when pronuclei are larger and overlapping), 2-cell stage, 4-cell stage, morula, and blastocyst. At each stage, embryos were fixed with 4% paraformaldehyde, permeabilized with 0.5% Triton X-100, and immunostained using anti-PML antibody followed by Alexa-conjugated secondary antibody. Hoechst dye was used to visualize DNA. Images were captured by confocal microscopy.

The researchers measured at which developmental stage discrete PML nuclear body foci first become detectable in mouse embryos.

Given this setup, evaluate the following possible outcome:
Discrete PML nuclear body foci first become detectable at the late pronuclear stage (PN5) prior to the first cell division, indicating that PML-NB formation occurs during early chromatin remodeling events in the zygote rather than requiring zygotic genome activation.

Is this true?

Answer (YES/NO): NO